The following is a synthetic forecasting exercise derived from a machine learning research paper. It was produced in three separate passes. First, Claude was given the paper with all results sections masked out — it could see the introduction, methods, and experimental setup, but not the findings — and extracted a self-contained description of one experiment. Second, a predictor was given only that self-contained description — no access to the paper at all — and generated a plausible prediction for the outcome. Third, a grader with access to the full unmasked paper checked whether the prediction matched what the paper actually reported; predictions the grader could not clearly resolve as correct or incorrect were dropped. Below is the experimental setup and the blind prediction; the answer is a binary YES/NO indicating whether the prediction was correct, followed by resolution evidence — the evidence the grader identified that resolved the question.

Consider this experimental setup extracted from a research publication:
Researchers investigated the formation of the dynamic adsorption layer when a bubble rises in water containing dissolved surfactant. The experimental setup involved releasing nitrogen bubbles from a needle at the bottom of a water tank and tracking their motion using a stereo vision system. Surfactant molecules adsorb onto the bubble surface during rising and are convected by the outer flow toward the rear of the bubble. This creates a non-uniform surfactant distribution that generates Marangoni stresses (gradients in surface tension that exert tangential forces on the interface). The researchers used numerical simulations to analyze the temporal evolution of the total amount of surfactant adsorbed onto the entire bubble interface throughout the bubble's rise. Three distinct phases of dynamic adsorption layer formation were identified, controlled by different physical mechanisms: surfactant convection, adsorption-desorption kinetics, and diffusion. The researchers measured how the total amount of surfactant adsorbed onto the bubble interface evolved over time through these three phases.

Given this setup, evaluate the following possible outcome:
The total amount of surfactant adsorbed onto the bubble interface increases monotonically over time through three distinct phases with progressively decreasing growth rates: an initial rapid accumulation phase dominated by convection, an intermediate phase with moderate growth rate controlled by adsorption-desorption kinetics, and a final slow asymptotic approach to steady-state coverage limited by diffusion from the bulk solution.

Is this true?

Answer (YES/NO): NO